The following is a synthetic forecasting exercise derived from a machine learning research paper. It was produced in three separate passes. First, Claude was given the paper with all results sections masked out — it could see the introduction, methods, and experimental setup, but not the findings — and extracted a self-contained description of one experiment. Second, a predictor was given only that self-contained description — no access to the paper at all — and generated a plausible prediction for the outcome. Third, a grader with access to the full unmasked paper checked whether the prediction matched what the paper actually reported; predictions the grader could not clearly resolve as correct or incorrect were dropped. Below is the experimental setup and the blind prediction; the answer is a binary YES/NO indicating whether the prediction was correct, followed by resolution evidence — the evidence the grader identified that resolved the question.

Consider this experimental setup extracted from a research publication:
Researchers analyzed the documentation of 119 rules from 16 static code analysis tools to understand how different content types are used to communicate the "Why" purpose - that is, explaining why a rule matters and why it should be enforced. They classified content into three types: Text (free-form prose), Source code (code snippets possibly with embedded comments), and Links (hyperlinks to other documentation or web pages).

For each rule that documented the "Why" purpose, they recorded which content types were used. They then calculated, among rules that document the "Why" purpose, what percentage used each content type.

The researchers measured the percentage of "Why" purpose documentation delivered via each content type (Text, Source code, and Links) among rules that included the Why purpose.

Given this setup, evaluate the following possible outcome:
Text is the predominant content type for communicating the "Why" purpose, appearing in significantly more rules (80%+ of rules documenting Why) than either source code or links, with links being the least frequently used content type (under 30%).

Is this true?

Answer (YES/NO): NO